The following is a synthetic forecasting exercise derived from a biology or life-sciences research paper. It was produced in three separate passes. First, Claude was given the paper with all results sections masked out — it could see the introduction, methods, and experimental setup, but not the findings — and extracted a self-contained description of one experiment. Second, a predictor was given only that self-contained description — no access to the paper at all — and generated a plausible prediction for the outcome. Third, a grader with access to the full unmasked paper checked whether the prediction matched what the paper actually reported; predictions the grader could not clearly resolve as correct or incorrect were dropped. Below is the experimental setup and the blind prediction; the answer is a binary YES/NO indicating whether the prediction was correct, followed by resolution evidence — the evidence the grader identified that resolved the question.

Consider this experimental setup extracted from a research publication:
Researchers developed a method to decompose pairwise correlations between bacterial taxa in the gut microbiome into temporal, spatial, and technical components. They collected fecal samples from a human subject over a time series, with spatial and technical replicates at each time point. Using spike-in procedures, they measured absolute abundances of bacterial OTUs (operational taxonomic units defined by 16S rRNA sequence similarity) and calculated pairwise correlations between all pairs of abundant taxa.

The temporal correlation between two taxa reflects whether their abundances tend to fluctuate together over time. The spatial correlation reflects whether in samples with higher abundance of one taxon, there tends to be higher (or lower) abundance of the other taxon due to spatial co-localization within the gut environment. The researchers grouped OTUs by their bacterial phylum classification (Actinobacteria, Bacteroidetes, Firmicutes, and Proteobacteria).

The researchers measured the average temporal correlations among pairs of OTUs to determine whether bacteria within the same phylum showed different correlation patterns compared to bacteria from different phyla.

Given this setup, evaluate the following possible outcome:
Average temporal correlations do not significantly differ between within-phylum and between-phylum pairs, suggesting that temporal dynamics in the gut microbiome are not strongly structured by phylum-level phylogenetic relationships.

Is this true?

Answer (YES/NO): NO